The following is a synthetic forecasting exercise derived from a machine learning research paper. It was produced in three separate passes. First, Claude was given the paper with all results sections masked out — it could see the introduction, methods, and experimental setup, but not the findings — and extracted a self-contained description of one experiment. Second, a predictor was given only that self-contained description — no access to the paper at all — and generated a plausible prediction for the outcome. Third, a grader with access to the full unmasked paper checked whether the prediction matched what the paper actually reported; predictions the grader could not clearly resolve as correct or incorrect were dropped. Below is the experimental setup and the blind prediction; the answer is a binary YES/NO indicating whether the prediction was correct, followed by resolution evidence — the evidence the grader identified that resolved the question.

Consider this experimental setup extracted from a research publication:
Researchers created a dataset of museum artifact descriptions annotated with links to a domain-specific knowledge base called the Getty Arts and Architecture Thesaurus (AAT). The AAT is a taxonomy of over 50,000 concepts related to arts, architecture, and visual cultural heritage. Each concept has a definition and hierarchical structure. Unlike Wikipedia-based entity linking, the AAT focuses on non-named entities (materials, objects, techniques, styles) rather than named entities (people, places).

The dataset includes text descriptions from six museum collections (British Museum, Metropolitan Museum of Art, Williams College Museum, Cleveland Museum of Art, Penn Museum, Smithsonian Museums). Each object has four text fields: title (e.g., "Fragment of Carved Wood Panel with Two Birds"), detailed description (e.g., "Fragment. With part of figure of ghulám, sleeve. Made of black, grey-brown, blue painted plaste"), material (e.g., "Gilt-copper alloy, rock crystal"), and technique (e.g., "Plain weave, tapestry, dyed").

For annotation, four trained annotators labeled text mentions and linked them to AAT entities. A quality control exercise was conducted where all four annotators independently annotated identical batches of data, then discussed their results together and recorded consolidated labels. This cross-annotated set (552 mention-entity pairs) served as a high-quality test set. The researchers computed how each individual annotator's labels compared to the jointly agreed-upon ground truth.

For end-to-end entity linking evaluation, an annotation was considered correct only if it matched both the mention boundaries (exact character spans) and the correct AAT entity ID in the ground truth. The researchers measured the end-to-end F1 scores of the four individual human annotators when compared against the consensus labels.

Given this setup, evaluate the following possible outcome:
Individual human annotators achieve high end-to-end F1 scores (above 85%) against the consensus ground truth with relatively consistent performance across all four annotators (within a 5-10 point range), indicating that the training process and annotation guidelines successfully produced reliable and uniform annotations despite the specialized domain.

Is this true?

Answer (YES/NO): NO